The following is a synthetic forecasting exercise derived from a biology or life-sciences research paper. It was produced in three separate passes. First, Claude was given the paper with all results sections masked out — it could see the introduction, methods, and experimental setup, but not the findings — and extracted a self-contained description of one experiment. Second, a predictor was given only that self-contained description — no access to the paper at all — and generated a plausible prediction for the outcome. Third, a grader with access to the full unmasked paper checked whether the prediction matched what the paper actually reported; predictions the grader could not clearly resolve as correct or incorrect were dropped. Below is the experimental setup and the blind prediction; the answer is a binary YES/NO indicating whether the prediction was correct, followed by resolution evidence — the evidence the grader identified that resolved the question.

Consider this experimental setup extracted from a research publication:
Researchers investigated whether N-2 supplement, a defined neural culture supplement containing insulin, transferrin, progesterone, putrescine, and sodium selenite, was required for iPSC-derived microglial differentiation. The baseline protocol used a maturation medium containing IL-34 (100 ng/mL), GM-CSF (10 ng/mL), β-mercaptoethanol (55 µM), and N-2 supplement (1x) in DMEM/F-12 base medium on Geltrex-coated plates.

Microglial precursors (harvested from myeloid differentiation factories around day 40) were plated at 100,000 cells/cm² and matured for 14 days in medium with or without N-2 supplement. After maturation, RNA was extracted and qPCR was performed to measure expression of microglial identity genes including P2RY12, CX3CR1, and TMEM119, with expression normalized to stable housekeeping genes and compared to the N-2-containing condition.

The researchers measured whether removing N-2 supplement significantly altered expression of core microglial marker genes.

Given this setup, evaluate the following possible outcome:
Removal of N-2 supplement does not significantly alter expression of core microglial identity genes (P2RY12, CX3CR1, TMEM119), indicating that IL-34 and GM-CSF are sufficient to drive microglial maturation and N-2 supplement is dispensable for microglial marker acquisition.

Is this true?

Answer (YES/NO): YES